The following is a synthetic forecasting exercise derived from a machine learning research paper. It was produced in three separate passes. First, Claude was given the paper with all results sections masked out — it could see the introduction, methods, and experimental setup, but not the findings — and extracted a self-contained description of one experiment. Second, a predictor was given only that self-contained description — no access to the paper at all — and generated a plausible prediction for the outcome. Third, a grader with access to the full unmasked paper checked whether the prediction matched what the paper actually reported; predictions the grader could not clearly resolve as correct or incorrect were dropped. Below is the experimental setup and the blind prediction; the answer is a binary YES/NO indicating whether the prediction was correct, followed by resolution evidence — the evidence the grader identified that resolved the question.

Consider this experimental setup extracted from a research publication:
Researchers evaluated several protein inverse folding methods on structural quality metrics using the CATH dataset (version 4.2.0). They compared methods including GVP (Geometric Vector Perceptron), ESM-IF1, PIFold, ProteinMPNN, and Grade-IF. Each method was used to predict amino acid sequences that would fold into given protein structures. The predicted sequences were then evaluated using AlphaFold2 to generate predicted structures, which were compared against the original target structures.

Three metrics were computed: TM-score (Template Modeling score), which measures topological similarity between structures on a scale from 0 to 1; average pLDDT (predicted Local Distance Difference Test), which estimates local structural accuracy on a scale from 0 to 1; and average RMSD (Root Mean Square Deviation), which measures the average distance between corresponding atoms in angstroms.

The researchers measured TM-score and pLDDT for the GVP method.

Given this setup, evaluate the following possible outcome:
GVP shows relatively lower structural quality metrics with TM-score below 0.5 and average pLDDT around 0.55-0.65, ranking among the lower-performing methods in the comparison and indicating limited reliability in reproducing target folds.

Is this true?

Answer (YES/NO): NO